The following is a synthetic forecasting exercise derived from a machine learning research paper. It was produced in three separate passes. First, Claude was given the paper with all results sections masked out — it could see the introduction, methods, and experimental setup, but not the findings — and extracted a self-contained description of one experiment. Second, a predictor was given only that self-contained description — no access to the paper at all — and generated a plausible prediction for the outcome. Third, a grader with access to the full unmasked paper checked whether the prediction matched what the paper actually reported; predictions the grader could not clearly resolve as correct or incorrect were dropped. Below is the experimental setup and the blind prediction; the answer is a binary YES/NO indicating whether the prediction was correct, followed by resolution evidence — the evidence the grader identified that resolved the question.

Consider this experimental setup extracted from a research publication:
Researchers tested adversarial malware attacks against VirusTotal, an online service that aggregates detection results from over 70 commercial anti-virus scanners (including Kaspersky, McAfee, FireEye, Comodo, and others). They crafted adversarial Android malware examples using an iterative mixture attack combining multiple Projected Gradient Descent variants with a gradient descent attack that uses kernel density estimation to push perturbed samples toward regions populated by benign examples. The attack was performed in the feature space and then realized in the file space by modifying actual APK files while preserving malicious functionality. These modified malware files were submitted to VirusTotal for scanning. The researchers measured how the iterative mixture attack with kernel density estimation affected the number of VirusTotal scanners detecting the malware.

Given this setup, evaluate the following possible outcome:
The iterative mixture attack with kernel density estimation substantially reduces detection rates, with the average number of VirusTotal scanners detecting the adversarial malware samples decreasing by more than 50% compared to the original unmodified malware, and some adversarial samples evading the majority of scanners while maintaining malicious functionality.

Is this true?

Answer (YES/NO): NO